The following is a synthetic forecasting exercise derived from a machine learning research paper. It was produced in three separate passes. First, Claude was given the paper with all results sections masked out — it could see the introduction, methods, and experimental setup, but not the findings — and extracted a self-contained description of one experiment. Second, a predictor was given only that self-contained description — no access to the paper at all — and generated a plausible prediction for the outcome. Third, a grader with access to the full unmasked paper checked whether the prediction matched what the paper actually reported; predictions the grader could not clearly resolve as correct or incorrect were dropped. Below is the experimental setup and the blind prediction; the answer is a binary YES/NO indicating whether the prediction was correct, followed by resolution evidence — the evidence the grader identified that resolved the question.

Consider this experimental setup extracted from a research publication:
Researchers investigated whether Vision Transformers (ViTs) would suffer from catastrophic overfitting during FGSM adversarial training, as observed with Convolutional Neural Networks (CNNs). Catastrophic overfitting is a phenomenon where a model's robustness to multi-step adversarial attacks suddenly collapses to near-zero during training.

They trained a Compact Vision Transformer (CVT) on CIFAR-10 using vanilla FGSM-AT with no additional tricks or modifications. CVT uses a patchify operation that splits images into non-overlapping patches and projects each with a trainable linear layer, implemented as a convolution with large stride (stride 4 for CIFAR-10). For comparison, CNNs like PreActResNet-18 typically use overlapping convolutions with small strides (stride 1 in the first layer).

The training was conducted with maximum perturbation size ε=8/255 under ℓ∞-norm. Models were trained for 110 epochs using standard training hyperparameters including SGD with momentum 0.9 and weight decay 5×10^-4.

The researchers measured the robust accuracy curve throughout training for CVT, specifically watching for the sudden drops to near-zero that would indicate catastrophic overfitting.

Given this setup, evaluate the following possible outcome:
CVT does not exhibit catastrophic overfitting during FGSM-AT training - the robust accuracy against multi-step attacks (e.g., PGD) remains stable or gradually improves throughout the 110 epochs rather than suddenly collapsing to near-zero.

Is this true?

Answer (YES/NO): YES